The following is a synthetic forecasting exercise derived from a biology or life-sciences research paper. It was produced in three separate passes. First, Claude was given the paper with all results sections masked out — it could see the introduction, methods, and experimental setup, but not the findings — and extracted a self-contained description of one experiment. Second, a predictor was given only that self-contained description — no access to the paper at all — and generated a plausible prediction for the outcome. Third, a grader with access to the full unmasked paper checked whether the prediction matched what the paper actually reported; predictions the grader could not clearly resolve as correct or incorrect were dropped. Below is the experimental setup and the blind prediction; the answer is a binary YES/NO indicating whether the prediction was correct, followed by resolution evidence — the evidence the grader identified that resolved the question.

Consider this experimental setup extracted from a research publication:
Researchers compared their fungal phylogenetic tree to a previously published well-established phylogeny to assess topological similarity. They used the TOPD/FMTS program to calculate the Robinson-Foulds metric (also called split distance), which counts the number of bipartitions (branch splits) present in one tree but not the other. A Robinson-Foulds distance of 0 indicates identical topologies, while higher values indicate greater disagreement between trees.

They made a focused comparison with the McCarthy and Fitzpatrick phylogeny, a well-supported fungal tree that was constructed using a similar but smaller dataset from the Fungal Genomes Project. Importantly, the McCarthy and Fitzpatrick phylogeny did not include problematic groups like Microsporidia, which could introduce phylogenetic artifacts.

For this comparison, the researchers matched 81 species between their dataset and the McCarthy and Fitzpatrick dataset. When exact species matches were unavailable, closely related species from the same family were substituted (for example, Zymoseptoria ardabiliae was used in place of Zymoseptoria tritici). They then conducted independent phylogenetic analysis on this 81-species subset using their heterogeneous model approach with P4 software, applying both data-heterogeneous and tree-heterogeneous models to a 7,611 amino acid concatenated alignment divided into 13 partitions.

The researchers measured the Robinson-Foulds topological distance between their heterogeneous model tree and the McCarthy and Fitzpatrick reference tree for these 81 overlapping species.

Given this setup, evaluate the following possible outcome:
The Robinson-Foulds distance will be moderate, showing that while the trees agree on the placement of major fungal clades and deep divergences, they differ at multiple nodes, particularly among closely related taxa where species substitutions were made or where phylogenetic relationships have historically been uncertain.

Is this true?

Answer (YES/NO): NO